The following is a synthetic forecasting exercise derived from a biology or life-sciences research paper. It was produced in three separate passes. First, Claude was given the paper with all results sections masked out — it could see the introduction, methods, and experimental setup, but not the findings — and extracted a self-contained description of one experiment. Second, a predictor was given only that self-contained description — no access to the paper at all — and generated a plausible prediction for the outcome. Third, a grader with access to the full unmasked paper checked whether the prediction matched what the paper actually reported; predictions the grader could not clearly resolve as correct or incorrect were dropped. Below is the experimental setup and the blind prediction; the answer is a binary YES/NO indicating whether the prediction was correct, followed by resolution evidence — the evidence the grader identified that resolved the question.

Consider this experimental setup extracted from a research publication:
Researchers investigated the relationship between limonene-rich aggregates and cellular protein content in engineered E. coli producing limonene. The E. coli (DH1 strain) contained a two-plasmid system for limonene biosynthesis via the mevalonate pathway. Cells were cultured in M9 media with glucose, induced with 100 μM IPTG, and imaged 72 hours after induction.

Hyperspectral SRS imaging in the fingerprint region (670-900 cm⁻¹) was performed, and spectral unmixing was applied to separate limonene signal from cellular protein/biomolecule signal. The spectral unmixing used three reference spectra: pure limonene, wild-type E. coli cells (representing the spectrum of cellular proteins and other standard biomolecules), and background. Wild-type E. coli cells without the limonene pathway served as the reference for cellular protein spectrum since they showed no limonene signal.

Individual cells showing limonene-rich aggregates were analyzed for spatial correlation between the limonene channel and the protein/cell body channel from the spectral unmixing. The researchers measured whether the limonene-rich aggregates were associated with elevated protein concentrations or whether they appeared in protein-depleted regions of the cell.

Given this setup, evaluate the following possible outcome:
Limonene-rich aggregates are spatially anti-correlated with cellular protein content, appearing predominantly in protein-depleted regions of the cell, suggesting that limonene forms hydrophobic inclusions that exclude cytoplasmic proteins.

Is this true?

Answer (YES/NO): NO